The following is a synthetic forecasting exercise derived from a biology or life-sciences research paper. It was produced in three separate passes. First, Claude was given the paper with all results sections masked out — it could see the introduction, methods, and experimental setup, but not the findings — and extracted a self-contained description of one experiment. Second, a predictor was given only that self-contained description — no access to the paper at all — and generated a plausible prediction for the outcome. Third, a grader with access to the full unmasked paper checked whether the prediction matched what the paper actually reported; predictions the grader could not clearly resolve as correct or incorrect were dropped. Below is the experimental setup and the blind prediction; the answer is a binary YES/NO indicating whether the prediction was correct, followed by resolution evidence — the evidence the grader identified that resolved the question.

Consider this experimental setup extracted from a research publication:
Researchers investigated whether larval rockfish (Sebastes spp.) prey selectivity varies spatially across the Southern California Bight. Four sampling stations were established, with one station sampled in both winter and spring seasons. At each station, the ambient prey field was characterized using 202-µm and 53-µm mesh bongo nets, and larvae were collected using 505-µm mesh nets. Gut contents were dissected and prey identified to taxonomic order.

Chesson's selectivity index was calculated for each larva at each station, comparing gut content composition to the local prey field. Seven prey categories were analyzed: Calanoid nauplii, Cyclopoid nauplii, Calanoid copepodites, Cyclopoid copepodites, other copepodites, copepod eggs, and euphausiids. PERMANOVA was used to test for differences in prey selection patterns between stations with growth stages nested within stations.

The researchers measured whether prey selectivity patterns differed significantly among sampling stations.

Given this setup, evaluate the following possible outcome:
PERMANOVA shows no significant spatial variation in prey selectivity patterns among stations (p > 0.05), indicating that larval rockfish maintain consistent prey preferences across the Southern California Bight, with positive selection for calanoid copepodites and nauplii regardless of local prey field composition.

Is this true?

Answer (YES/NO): NO